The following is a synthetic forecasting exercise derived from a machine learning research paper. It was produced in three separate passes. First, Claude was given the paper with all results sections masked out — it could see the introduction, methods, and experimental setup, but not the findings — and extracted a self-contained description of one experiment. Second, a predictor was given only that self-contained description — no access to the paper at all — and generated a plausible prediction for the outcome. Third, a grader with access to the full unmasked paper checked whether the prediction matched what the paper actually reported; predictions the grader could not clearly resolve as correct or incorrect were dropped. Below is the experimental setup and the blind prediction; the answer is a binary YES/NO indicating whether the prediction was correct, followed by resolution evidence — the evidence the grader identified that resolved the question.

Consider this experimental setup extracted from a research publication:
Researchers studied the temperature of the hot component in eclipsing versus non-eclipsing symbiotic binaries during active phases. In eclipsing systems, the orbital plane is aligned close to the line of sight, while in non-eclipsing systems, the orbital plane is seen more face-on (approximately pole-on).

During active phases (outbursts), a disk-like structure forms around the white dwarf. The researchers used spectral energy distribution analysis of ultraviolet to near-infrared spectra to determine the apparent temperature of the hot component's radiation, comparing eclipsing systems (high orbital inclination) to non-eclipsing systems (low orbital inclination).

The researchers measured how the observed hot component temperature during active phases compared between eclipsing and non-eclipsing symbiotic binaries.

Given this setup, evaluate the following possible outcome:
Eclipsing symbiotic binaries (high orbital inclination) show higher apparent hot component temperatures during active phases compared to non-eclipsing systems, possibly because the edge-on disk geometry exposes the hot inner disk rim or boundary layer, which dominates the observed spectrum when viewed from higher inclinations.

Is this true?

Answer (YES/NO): NO